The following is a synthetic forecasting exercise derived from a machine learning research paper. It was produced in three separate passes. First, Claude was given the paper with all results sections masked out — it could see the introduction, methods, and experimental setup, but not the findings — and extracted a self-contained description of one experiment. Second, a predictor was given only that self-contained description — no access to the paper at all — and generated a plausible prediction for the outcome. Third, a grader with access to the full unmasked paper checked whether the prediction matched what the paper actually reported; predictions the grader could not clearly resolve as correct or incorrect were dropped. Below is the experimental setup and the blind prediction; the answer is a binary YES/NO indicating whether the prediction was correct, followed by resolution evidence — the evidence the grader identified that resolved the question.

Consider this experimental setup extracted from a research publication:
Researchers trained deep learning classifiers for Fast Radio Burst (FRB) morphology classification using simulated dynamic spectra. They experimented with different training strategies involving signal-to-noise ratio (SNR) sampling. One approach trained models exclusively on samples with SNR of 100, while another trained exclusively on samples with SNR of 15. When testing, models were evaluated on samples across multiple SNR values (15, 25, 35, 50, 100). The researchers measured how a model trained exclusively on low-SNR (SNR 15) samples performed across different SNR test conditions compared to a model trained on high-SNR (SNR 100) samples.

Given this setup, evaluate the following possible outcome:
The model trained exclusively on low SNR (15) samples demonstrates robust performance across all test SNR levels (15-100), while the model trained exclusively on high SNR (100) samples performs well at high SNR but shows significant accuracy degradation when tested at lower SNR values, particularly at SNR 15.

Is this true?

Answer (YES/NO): NO